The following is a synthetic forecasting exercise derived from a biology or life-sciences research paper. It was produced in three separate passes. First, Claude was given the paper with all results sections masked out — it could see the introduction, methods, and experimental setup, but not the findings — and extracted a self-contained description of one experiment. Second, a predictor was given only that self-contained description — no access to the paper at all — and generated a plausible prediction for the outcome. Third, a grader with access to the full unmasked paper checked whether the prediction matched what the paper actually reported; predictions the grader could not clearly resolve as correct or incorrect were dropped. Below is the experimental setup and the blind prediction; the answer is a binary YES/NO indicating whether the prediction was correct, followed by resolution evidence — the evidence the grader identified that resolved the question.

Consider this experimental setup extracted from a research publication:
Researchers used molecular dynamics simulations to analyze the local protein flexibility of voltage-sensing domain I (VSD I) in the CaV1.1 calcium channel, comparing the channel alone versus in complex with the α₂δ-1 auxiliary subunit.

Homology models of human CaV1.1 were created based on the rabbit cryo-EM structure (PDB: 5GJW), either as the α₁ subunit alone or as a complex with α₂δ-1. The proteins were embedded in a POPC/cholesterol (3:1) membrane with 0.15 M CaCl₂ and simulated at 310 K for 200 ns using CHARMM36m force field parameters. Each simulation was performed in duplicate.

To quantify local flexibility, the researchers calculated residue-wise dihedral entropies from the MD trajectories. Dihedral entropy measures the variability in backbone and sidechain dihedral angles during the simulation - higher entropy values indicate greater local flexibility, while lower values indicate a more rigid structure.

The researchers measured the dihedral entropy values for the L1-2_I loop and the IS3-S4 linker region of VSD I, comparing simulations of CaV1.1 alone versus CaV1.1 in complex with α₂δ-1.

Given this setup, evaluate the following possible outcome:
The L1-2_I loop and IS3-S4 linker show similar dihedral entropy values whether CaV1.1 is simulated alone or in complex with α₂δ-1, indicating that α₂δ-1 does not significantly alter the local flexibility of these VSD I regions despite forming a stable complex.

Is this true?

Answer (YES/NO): NO